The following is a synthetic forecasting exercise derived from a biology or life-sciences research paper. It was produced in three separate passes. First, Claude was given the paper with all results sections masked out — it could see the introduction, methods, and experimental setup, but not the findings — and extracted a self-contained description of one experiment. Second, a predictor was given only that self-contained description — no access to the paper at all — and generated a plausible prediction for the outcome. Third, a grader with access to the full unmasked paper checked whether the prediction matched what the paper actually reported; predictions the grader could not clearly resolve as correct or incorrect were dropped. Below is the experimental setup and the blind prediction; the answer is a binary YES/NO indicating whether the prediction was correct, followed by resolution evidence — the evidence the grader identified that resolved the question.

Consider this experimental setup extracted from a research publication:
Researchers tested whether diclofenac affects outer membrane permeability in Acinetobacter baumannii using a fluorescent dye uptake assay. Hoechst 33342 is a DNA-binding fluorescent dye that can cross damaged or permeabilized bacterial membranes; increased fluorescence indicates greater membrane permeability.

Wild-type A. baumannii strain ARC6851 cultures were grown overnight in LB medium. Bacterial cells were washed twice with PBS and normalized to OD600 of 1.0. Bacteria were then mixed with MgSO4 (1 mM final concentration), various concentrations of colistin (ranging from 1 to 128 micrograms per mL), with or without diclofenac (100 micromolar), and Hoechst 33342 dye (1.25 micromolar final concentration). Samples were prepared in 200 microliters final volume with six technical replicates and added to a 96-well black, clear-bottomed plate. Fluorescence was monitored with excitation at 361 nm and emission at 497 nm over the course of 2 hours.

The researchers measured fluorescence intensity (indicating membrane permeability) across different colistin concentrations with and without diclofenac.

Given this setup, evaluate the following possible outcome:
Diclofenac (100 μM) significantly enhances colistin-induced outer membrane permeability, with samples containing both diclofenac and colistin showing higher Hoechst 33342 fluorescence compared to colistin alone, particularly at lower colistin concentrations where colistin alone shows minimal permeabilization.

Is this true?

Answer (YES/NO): NO